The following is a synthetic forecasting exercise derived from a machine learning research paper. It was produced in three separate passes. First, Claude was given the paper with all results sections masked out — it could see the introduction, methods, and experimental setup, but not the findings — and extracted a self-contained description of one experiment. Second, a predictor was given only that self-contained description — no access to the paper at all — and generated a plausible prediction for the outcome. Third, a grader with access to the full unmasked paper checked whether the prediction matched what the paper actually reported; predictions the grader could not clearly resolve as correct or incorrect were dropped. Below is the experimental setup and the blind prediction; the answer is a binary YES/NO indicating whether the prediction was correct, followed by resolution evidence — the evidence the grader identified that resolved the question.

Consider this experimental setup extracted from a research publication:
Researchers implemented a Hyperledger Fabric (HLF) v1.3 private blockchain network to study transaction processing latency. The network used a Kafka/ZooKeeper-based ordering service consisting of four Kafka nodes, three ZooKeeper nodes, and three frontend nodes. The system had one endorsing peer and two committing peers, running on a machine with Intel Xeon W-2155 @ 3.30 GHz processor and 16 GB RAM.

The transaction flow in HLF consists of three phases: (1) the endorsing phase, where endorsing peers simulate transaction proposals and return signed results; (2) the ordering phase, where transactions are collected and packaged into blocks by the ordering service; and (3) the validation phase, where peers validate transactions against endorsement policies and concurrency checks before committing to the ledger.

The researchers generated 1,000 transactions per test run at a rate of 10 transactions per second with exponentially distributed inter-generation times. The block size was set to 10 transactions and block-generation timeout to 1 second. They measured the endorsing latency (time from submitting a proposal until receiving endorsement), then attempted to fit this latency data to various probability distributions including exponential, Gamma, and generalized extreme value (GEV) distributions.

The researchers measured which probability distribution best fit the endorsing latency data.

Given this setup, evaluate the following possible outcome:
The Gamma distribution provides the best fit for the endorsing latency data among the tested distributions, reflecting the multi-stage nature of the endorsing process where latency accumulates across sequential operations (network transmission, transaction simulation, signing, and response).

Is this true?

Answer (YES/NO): NO